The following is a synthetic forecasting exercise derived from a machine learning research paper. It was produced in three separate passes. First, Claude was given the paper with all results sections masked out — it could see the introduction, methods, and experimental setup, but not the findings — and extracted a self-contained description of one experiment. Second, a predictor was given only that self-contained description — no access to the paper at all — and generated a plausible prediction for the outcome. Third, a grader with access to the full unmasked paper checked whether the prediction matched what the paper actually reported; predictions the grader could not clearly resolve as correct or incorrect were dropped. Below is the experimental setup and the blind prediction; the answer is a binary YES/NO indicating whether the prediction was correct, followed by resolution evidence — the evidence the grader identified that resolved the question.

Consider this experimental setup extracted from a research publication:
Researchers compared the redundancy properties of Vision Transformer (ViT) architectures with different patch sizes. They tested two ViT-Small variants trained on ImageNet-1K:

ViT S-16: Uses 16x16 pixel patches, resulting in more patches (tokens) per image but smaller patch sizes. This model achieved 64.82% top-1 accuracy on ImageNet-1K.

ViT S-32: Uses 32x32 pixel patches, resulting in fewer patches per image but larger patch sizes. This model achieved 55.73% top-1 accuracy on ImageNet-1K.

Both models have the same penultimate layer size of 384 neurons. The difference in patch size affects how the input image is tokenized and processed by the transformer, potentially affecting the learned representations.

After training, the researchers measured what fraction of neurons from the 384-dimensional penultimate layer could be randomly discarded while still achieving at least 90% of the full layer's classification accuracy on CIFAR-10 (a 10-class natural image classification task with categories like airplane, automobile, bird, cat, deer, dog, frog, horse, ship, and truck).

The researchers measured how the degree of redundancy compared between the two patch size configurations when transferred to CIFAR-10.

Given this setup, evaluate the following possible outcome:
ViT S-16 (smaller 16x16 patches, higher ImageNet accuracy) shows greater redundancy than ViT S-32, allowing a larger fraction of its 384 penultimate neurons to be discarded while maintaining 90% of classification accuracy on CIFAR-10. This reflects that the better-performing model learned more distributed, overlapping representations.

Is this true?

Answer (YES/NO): NO